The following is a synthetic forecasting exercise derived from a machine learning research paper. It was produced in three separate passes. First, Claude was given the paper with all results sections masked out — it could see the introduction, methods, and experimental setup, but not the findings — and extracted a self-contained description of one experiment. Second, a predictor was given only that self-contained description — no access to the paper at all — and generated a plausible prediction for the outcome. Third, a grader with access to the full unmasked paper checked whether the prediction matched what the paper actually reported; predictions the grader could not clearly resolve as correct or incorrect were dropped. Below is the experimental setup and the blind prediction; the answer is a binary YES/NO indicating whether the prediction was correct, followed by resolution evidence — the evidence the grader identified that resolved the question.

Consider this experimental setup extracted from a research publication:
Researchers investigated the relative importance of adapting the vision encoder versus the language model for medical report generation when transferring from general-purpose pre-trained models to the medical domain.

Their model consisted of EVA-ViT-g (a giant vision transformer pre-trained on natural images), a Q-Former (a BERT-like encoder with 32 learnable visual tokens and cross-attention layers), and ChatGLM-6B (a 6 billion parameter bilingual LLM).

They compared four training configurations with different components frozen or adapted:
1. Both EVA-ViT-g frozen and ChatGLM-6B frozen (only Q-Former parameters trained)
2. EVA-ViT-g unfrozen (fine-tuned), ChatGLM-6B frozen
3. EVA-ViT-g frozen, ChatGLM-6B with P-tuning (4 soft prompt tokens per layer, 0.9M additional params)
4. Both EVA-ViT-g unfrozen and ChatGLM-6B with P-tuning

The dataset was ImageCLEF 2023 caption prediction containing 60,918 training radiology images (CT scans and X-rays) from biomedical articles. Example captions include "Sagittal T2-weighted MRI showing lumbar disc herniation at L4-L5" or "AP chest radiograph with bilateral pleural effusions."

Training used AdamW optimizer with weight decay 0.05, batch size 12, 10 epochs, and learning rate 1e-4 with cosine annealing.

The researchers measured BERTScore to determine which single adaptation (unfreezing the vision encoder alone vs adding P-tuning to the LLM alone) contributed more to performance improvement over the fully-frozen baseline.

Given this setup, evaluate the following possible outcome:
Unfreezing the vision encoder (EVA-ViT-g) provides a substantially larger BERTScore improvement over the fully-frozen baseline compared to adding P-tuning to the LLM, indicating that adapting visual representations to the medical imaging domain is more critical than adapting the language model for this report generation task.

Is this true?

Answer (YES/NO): YES